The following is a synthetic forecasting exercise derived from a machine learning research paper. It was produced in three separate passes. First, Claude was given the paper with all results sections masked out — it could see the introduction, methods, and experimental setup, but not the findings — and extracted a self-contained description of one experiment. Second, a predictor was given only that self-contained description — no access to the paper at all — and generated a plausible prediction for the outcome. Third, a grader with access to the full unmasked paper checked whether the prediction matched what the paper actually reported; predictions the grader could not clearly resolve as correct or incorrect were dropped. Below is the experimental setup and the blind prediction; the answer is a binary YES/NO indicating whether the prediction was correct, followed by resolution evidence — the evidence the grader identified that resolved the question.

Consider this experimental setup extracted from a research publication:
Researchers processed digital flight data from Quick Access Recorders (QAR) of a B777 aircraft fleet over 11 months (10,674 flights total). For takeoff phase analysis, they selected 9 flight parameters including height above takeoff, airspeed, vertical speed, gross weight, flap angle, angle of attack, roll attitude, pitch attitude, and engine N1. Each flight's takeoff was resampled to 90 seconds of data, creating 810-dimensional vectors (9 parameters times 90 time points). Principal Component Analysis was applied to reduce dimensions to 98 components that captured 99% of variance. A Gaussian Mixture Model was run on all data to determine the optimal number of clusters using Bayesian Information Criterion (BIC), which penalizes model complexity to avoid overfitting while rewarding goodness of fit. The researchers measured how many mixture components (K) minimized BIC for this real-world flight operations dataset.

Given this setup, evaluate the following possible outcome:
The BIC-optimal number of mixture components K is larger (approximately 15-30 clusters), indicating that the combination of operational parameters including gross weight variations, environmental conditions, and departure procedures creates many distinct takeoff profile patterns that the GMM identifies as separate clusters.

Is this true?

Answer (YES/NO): NO